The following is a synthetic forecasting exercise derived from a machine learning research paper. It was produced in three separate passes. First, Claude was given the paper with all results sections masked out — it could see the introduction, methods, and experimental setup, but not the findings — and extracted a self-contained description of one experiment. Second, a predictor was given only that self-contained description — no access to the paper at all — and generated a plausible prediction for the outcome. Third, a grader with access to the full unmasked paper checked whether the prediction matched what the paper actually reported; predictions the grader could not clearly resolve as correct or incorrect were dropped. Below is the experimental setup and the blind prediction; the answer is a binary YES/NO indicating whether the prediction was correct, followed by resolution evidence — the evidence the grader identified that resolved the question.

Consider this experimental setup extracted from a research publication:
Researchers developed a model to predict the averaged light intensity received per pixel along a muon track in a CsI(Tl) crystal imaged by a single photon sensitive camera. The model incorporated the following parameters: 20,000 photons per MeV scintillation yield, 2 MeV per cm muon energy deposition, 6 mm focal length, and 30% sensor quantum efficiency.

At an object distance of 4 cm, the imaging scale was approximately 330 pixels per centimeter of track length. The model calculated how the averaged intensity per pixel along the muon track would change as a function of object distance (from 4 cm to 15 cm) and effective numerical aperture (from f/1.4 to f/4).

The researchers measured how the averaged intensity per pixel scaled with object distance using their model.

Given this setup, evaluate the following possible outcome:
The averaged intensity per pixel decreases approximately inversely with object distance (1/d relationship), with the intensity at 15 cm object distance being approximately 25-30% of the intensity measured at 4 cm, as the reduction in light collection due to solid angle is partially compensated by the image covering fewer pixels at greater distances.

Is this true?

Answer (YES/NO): NO